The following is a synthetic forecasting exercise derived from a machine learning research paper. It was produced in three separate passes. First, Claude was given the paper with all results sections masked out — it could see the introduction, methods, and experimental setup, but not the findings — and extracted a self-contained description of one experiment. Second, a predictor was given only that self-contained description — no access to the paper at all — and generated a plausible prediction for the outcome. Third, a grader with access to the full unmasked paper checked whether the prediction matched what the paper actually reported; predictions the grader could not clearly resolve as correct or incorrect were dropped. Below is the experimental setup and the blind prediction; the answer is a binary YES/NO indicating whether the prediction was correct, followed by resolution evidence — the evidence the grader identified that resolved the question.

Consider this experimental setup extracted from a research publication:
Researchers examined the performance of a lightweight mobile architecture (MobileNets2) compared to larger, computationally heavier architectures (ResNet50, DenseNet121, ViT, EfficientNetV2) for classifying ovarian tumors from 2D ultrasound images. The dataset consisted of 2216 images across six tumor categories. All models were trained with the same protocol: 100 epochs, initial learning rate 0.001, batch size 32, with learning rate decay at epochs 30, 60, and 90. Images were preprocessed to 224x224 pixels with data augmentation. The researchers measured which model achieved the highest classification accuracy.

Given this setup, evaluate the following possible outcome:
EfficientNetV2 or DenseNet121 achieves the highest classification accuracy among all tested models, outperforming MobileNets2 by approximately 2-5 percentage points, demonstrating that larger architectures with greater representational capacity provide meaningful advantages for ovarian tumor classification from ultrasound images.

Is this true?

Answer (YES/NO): NO